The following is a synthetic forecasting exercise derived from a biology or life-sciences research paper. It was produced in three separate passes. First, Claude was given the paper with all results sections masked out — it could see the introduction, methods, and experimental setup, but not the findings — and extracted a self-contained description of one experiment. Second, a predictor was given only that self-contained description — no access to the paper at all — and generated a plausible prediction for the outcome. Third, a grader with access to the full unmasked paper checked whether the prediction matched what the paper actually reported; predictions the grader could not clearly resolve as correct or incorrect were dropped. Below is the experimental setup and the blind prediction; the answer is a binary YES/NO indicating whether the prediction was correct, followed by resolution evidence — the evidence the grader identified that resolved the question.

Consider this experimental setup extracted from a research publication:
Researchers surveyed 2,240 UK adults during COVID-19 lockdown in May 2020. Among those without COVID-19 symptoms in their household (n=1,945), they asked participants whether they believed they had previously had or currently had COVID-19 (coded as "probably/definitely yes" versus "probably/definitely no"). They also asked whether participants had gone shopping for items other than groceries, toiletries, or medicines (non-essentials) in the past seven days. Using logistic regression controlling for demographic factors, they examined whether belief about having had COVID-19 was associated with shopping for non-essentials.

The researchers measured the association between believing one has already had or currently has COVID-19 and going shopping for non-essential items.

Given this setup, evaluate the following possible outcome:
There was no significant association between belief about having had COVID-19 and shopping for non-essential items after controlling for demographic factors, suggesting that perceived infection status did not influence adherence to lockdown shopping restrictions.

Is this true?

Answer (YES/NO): NO